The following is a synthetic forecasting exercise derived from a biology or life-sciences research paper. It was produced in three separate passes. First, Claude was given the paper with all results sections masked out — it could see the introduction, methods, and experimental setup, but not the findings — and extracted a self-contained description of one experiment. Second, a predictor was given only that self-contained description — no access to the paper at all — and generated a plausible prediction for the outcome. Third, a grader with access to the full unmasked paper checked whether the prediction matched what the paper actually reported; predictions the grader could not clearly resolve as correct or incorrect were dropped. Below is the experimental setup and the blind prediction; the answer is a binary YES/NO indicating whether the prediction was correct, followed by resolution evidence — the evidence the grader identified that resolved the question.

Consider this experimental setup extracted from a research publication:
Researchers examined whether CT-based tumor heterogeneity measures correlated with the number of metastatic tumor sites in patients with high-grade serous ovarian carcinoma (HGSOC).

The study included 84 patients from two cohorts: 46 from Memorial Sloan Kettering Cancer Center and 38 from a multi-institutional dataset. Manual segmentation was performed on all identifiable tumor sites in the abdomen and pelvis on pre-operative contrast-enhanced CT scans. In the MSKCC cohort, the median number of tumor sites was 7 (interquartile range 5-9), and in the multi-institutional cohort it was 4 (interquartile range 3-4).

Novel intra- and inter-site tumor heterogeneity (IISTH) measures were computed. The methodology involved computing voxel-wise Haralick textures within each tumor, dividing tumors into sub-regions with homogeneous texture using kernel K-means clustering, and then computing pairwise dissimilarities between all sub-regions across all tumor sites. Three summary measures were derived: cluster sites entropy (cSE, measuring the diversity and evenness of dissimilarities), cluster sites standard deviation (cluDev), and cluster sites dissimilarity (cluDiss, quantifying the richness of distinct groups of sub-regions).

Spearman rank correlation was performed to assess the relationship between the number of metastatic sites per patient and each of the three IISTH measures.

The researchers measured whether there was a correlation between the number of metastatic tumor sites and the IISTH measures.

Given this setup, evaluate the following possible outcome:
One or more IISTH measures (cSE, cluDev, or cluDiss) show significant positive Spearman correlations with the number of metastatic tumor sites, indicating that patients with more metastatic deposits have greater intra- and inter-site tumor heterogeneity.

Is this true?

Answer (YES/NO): YES